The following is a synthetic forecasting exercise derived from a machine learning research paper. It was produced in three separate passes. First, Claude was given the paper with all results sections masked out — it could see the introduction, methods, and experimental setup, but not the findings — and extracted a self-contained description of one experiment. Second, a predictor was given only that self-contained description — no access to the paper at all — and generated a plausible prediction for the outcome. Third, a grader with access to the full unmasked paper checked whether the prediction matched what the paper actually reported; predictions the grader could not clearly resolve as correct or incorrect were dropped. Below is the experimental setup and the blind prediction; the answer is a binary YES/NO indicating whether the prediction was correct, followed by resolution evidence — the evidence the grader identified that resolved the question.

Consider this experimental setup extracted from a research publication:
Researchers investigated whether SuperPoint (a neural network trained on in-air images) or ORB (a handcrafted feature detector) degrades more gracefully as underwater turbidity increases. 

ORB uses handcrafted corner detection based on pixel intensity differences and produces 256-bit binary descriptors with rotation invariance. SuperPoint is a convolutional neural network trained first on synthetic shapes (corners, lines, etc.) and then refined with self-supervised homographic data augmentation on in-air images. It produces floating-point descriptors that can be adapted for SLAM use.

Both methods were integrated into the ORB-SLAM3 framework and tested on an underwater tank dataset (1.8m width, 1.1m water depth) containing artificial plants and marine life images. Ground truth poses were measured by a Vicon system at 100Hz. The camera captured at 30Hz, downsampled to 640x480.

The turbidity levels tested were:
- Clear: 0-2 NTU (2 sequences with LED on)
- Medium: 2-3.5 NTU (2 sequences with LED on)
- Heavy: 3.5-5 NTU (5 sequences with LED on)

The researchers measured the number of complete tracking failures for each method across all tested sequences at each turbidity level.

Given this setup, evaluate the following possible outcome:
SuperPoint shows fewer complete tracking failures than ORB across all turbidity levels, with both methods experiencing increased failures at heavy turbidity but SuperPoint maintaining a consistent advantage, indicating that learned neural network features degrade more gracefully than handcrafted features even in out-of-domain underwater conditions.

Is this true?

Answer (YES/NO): NO